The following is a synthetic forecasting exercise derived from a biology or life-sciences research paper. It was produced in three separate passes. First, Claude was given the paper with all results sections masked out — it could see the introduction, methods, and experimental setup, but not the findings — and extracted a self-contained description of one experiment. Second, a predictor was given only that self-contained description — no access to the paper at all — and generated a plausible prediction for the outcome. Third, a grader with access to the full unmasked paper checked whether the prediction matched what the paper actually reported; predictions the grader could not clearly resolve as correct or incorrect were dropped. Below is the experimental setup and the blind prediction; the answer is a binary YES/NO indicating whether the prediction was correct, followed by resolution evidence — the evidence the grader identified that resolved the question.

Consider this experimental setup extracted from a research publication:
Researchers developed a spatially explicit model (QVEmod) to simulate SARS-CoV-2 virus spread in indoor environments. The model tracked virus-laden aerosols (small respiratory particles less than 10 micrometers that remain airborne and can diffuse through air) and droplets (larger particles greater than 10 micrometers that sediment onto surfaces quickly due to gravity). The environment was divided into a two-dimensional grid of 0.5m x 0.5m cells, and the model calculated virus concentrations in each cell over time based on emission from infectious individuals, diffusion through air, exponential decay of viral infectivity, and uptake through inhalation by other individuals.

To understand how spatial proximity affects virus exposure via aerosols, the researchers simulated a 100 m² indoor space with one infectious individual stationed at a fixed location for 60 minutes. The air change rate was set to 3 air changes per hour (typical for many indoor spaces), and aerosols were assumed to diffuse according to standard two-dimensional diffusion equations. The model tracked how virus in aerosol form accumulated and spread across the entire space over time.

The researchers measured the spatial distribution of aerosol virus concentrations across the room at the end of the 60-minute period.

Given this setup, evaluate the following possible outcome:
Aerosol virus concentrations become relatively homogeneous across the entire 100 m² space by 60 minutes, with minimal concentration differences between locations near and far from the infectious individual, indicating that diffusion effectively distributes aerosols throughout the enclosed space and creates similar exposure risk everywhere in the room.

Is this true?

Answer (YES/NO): NO